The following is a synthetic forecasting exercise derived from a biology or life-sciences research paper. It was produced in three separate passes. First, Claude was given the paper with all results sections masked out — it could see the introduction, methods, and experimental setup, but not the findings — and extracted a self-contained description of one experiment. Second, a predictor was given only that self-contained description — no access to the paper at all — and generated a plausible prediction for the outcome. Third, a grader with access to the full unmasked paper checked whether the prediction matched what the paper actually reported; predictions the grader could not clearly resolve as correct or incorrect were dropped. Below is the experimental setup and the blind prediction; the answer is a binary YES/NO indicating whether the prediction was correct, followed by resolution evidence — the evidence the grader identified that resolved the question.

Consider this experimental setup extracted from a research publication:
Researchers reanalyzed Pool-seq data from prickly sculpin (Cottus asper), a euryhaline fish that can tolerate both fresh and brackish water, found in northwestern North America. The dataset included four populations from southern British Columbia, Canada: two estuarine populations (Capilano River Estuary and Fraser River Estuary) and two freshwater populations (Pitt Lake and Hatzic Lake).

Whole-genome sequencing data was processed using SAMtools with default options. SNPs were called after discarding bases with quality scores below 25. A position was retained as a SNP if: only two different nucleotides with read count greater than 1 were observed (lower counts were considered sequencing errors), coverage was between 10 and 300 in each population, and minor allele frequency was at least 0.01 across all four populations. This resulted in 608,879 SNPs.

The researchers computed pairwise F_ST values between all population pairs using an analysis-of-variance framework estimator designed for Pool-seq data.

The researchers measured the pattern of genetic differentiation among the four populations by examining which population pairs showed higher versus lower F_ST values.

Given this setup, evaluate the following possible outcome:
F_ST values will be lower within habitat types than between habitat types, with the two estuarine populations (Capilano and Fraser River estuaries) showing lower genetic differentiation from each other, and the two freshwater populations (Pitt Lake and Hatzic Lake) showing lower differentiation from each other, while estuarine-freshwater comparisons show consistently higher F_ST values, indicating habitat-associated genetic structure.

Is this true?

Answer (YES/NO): YES